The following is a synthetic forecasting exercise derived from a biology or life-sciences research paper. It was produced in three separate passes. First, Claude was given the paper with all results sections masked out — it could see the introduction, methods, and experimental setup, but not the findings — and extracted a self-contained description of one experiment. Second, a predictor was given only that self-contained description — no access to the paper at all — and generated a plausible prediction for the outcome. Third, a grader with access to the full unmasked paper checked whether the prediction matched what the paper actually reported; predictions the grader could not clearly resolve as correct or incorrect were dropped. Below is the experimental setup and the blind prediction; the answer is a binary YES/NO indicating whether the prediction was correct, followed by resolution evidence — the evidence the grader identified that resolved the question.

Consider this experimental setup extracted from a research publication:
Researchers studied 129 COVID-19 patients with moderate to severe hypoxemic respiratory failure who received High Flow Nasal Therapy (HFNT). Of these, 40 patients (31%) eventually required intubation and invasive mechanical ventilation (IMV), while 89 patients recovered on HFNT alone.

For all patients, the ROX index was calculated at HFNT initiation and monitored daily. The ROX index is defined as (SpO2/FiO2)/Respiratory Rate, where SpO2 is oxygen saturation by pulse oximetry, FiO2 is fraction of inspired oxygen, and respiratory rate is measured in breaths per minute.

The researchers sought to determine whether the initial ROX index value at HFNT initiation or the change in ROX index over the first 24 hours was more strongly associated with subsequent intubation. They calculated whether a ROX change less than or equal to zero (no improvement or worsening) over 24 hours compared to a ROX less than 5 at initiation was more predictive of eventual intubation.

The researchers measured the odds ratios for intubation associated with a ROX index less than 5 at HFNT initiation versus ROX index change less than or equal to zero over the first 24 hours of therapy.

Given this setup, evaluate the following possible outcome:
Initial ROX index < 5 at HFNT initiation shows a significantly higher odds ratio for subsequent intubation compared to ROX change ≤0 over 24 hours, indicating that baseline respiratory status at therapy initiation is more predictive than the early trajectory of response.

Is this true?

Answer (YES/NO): NO